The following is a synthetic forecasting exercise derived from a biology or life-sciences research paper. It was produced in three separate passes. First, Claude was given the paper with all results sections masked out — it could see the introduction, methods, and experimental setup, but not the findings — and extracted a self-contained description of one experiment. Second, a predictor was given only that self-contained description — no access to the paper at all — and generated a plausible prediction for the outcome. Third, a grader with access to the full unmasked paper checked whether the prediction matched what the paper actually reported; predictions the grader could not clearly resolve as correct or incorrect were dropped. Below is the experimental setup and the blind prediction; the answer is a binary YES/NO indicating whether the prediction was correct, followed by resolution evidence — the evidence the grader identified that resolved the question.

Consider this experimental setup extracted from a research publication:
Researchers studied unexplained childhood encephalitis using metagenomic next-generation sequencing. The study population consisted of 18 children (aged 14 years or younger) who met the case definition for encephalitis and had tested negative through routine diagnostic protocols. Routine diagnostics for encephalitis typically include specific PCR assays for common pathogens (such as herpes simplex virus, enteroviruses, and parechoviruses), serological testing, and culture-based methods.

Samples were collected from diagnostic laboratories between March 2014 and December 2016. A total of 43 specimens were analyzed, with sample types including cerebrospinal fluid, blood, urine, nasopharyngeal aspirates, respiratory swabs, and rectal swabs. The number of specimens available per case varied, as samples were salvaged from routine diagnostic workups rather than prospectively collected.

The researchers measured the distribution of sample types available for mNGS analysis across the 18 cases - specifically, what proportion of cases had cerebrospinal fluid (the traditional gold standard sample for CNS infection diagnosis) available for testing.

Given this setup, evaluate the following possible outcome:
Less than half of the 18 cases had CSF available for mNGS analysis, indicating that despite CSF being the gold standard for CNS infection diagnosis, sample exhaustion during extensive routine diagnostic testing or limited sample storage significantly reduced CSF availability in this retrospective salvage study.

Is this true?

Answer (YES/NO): NO